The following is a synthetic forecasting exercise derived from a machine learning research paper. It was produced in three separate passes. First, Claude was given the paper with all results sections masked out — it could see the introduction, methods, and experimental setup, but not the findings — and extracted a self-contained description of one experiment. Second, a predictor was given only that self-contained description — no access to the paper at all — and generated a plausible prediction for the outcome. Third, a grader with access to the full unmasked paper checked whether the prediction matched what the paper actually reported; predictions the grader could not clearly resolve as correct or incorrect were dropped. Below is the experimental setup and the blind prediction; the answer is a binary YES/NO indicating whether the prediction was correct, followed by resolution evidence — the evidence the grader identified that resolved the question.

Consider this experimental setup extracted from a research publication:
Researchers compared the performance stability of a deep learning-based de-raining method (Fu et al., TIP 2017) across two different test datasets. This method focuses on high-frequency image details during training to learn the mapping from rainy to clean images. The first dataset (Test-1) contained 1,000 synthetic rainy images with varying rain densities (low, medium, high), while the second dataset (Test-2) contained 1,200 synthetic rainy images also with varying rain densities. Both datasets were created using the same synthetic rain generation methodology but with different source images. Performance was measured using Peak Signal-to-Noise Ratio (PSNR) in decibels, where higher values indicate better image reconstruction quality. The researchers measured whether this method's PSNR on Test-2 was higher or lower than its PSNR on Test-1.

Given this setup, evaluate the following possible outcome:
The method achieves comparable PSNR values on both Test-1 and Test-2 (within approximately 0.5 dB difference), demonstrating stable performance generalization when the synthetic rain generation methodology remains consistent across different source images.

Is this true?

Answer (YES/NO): NO